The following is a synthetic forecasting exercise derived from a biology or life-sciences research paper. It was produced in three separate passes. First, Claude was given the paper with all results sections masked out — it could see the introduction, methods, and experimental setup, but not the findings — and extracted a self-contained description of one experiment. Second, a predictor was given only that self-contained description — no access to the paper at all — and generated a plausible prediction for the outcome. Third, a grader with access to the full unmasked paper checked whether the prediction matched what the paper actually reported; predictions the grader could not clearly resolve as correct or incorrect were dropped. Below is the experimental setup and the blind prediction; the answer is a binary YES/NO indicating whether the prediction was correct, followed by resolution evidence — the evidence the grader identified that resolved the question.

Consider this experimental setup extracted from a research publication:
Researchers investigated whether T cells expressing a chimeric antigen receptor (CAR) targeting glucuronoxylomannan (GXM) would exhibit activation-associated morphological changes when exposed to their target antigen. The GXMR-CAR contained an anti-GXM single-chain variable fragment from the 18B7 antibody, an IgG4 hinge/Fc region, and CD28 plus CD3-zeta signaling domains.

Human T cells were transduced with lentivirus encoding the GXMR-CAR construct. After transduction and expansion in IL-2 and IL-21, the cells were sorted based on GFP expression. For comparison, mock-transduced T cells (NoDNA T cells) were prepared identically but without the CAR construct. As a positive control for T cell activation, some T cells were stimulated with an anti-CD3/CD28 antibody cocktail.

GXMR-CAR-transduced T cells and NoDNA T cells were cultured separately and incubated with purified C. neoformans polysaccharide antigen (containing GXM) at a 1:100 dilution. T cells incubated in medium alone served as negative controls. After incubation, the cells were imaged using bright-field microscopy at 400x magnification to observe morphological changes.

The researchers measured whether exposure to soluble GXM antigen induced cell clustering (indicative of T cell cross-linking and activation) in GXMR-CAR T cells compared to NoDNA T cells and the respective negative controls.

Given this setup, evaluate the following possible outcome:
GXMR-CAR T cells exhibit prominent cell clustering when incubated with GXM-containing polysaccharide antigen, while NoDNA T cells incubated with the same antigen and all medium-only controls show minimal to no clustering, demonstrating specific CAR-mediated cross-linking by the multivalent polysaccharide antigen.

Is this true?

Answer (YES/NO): YES